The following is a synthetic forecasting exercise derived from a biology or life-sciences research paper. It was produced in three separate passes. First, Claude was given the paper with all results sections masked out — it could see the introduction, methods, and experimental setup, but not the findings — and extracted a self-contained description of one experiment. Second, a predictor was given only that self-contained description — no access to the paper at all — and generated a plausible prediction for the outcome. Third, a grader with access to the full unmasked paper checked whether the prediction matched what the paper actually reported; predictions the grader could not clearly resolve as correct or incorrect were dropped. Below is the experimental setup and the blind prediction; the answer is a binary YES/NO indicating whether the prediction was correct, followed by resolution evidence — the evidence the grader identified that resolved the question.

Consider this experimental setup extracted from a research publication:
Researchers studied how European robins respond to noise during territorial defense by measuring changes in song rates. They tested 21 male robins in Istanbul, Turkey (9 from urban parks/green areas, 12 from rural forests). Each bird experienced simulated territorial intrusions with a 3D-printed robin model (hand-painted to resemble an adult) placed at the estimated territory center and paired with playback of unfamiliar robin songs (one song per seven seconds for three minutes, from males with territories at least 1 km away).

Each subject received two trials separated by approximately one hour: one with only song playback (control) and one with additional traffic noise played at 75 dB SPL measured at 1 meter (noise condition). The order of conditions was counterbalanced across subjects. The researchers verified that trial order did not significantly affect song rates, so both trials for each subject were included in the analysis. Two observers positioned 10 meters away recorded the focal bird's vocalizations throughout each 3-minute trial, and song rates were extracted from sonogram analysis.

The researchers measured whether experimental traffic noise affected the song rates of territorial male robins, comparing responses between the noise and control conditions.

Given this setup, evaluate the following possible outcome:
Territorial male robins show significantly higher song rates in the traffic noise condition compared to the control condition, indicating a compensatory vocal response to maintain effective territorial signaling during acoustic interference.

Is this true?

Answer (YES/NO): YES